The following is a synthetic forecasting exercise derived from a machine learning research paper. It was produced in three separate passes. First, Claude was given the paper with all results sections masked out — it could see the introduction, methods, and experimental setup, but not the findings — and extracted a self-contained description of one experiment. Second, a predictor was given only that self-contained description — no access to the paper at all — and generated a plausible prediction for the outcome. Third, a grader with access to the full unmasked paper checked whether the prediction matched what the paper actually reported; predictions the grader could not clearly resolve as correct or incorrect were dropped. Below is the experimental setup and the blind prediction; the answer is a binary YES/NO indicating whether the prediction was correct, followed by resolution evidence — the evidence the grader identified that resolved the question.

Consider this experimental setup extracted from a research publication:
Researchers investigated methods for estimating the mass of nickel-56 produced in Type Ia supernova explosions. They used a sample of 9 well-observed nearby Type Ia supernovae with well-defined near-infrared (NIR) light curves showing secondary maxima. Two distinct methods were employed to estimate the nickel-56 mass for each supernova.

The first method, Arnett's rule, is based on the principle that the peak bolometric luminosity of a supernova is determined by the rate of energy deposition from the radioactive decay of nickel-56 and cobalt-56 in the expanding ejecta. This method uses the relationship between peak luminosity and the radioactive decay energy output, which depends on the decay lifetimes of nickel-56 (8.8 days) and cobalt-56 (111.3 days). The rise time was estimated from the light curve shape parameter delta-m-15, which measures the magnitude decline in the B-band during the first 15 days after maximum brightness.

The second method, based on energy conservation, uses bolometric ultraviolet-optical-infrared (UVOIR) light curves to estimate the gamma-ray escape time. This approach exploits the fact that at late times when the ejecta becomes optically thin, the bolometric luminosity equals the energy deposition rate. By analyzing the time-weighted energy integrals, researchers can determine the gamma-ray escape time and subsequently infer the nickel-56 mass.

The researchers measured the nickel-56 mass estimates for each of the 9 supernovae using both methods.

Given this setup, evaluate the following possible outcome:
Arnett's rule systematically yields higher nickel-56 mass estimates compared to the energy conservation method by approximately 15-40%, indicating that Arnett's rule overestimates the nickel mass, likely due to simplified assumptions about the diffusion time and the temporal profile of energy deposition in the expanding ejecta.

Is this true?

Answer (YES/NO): NO